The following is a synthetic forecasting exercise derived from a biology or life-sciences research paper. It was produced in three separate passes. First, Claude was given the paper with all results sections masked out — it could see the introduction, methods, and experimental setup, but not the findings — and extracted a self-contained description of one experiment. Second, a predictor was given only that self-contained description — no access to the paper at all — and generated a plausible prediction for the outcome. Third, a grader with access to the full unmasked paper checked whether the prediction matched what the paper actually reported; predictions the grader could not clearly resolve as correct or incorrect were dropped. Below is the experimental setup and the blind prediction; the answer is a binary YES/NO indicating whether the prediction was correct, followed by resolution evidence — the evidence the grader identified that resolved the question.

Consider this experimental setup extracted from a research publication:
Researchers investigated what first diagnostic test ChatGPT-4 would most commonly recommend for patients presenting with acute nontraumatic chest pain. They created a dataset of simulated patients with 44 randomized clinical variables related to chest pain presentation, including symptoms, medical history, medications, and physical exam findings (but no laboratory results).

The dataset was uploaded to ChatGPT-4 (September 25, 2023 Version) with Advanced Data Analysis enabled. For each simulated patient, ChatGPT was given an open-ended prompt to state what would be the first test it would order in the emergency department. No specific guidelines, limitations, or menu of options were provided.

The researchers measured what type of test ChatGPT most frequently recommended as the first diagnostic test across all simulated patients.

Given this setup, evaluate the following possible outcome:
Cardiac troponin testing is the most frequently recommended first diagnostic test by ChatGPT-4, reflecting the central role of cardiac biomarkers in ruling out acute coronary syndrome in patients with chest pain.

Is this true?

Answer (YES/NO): NO